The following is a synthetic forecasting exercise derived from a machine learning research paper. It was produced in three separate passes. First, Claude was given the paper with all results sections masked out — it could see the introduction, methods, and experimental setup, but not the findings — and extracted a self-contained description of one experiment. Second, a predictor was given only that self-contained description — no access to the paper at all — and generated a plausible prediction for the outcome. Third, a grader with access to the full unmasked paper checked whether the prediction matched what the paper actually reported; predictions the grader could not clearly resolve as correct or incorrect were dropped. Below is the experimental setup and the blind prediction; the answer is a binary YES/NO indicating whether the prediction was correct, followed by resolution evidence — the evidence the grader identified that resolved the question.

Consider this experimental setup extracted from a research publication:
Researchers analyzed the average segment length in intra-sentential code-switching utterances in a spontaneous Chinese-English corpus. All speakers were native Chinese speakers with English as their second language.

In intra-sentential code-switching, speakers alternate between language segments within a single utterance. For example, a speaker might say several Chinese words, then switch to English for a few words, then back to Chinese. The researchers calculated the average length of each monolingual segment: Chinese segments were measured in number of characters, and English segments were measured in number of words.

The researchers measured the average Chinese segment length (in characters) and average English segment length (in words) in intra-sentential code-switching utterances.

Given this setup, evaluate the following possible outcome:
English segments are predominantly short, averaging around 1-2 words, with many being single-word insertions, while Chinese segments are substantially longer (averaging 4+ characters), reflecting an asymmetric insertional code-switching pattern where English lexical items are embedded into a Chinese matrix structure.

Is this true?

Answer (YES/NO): NO